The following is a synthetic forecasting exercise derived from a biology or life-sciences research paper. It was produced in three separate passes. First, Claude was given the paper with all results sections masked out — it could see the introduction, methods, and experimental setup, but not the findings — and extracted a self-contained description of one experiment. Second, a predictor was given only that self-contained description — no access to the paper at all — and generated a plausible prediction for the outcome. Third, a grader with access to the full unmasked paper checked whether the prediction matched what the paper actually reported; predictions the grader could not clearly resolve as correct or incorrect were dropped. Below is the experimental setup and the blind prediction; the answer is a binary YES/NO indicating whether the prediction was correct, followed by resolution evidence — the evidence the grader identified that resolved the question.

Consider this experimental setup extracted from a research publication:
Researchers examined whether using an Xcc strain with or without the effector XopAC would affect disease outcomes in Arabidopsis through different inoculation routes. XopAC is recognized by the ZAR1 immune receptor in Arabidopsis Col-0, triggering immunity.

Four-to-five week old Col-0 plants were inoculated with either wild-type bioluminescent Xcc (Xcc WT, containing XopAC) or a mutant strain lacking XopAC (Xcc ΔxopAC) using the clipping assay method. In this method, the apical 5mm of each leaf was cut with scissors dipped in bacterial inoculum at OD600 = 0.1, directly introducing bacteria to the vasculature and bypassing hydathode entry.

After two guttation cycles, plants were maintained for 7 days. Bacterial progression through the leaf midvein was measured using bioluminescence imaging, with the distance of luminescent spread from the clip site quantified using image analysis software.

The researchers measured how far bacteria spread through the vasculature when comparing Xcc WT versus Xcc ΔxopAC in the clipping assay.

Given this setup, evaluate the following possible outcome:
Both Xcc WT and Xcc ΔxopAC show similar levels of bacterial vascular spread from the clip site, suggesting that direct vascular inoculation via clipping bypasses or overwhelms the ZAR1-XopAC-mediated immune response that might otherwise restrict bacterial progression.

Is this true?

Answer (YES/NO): NO